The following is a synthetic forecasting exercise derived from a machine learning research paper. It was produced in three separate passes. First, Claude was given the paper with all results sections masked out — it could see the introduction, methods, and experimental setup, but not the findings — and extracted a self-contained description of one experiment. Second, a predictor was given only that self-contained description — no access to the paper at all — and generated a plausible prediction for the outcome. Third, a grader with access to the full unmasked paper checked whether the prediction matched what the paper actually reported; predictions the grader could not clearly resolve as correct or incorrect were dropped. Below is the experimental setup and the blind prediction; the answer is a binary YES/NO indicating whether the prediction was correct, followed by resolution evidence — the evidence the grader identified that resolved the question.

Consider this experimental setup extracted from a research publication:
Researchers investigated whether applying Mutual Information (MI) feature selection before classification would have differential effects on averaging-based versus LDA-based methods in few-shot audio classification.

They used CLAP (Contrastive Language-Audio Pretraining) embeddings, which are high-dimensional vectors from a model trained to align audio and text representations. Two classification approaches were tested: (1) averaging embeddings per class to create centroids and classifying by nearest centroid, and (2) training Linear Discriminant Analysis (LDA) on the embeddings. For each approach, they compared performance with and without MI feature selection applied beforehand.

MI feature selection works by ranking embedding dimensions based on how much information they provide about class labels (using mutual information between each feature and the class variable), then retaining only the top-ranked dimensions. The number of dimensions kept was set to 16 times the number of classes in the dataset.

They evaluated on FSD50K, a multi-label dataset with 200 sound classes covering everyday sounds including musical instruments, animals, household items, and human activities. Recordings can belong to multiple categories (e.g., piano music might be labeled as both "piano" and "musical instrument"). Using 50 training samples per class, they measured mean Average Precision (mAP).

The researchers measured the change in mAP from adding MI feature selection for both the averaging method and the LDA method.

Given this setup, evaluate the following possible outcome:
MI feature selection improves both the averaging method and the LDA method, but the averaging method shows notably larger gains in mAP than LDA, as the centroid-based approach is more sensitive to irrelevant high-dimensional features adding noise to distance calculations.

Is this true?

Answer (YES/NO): NO